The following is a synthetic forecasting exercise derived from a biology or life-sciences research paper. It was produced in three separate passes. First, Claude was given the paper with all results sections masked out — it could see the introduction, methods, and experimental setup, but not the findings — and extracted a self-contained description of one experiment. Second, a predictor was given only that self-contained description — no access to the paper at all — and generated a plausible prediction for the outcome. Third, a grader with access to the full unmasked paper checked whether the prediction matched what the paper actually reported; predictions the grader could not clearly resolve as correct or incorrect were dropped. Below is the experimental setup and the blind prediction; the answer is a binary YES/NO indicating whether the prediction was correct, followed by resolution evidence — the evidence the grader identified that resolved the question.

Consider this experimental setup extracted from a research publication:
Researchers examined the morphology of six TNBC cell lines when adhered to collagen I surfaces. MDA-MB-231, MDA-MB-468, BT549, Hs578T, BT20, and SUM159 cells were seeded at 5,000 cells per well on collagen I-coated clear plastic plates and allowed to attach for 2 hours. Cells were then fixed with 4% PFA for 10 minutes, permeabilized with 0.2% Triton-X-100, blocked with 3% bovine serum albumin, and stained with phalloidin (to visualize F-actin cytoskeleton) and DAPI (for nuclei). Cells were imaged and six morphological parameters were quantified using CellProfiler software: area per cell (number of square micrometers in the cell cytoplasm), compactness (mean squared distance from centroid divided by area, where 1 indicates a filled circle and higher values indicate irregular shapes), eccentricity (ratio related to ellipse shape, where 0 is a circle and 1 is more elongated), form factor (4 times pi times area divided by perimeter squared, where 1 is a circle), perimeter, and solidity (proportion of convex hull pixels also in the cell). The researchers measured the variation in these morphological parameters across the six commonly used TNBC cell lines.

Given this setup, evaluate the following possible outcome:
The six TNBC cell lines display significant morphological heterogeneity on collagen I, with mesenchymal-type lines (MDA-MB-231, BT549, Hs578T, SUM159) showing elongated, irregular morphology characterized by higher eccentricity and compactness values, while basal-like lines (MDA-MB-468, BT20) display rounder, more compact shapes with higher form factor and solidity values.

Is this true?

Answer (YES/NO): NO